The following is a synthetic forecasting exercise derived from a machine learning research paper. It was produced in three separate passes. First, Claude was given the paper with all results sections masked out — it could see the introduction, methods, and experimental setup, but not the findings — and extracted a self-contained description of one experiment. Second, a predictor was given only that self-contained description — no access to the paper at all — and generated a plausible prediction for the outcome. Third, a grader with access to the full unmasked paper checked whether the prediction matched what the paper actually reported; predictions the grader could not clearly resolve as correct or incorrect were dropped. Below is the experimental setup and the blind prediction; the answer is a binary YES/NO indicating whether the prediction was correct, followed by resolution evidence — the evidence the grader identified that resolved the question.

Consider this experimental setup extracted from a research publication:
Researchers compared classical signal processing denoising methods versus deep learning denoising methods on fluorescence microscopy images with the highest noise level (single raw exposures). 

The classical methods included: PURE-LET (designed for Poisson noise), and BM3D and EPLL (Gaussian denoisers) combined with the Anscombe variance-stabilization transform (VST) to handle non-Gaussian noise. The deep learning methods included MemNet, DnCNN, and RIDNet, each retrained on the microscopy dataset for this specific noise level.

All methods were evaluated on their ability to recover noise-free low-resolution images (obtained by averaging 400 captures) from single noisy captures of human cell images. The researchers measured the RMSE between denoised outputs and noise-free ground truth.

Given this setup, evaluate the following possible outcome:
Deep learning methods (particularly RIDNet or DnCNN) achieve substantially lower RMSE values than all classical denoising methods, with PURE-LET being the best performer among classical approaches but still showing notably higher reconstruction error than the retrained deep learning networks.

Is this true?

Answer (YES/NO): NO